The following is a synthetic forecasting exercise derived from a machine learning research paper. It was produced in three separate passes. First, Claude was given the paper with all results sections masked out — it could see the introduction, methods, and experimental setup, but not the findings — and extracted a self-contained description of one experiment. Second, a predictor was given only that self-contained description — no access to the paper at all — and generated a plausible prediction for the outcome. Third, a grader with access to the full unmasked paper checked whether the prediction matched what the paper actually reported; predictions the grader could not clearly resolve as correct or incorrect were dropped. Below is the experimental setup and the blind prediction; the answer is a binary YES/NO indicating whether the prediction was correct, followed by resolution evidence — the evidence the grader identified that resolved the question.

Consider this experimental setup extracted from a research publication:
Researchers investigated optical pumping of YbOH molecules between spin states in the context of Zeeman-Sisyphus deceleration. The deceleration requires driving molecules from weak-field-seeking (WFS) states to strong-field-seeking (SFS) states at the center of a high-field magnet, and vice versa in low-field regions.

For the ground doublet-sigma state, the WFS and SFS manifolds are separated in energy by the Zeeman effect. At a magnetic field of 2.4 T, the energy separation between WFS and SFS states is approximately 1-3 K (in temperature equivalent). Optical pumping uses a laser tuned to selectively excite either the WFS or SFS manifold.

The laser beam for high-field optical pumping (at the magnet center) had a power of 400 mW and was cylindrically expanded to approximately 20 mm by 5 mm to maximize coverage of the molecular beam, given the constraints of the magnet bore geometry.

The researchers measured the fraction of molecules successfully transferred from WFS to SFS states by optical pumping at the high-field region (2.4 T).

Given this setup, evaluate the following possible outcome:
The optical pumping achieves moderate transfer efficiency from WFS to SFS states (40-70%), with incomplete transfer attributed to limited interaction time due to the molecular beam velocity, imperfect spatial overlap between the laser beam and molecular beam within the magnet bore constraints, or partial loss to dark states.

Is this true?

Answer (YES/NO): YES